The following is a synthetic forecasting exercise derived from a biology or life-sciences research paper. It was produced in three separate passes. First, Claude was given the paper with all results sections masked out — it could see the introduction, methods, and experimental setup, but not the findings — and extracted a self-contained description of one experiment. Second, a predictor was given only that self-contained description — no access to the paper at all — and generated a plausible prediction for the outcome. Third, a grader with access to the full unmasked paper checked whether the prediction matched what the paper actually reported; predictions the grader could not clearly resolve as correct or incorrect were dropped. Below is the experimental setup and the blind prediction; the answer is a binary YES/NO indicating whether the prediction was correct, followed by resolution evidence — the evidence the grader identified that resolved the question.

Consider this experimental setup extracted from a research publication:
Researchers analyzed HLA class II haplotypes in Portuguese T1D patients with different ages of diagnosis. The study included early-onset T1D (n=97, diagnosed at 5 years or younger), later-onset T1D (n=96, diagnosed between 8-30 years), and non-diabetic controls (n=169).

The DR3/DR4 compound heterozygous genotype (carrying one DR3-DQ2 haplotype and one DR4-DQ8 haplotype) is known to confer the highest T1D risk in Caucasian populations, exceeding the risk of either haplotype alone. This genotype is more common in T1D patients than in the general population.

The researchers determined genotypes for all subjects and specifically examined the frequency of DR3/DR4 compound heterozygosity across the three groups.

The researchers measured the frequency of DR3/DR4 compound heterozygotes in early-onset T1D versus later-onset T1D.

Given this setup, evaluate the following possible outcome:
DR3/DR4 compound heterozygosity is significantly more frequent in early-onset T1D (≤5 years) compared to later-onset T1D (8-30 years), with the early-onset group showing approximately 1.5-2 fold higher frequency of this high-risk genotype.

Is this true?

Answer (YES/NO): NO